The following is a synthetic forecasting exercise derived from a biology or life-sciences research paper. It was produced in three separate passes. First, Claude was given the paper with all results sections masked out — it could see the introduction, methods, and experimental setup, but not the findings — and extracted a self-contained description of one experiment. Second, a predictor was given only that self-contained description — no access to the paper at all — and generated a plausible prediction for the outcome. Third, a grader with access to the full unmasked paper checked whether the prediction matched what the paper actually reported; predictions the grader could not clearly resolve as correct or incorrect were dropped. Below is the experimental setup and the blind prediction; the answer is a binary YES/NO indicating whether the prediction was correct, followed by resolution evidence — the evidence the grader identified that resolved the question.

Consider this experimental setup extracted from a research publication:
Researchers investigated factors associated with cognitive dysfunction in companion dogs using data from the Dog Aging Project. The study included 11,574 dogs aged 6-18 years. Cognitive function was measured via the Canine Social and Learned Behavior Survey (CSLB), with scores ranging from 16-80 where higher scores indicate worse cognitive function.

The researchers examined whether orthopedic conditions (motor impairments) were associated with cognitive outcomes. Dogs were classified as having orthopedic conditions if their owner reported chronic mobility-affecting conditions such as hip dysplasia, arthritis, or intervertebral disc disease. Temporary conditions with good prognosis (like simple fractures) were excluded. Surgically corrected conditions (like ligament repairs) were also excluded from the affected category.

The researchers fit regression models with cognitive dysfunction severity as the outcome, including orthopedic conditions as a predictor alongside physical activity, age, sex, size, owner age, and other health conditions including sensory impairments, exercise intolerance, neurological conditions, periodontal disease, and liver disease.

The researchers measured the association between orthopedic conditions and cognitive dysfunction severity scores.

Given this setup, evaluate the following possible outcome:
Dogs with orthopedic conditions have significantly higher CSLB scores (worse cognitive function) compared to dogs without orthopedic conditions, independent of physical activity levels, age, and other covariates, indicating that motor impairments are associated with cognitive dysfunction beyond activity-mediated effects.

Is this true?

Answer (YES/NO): YES